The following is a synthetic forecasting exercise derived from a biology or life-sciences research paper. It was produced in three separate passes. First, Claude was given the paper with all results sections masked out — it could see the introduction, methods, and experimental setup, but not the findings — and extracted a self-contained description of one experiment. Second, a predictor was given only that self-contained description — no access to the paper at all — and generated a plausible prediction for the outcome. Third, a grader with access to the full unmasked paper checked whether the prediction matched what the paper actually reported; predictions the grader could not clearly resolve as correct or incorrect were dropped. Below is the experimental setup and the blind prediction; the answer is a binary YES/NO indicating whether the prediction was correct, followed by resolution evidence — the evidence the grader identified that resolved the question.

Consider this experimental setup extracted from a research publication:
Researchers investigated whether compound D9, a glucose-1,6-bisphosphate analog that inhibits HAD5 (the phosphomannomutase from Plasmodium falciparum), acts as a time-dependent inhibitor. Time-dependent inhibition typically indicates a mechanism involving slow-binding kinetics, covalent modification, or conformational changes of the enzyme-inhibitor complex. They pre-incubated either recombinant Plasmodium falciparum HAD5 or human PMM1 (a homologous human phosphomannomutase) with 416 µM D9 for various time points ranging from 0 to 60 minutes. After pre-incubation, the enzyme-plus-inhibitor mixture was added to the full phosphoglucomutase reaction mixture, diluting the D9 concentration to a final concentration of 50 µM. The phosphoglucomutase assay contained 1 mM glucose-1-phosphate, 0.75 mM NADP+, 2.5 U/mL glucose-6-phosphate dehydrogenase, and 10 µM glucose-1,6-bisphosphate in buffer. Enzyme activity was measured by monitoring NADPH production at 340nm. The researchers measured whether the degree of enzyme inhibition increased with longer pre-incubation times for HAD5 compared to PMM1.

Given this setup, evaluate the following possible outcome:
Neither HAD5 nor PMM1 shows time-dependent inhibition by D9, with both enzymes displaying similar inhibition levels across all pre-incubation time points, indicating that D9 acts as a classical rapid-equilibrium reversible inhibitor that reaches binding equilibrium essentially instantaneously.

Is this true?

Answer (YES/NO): NO